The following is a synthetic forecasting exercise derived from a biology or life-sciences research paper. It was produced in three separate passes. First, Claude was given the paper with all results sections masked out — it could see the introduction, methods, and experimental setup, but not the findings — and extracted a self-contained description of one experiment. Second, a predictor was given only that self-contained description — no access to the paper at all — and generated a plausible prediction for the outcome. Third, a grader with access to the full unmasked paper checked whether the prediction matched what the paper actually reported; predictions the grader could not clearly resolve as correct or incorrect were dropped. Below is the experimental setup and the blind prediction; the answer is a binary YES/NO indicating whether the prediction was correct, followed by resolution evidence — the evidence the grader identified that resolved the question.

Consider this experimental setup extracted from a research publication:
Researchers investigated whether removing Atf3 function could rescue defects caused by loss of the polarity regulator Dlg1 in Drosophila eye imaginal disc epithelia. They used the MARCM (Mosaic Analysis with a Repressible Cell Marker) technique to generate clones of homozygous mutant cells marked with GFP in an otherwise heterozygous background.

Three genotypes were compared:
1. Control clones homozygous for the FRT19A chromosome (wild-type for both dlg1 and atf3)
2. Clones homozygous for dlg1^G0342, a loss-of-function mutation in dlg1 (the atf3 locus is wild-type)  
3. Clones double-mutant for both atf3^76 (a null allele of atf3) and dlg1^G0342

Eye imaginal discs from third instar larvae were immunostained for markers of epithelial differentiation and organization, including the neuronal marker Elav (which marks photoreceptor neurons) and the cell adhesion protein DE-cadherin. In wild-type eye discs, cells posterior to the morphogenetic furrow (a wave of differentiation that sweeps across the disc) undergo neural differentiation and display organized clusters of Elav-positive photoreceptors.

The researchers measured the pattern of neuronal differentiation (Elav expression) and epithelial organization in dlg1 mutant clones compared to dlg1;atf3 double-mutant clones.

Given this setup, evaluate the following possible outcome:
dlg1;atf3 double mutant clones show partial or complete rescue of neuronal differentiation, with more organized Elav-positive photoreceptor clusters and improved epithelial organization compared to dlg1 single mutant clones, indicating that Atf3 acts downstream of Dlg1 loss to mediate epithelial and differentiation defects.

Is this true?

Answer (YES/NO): YES